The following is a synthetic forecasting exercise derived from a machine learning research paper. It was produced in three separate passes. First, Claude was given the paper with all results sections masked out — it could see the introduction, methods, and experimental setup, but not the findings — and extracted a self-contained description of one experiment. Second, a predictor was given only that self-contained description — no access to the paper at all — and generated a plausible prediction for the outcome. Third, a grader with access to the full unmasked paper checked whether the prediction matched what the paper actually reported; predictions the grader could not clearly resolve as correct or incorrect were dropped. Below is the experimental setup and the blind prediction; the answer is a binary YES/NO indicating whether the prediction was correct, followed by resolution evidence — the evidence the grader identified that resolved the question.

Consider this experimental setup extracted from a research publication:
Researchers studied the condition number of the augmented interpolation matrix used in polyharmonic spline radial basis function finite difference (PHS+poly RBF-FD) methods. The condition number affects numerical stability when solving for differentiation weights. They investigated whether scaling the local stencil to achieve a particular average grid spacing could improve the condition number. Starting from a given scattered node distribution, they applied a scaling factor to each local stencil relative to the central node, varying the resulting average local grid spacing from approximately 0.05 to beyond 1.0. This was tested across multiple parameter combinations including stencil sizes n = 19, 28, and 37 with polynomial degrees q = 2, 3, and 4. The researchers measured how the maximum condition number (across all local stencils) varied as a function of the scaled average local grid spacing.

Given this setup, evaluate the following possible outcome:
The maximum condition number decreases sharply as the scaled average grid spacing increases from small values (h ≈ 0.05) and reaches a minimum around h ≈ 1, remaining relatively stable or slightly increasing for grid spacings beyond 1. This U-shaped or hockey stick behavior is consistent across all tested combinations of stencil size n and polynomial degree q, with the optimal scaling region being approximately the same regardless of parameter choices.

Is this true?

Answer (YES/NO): NO